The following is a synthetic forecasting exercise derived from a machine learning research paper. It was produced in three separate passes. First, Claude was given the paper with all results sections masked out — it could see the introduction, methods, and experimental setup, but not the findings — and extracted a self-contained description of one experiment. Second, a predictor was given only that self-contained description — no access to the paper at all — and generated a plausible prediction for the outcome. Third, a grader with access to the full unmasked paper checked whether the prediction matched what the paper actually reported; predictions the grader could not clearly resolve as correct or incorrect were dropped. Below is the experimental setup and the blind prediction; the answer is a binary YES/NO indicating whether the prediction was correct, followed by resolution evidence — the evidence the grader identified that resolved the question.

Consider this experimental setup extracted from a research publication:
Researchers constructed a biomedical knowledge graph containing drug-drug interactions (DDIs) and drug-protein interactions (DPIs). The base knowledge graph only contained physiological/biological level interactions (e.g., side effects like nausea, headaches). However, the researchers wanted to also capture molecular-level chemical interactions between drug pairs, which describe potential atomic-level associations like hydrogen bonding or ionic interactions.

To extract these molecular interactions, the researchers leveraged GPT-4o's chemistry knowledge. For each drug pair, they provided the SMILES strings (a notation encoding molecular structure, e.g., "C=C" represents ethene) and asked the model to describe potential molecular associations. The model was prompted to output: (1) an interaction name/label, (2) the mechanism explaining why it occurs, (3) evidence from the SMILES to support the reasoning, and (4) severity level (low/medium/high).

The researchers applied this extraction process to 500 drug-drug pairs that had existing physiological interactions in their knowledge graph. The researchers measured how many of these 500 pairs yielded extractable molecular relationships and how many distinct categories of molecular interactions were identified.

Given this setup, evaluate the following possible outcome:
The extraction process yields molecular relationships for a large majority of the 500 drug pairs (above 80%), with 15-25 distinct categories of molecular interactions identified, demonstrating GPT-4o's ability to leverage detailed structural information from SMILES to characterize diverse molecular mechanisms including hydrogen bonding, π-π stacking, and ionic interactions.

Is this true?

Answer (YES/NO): NO